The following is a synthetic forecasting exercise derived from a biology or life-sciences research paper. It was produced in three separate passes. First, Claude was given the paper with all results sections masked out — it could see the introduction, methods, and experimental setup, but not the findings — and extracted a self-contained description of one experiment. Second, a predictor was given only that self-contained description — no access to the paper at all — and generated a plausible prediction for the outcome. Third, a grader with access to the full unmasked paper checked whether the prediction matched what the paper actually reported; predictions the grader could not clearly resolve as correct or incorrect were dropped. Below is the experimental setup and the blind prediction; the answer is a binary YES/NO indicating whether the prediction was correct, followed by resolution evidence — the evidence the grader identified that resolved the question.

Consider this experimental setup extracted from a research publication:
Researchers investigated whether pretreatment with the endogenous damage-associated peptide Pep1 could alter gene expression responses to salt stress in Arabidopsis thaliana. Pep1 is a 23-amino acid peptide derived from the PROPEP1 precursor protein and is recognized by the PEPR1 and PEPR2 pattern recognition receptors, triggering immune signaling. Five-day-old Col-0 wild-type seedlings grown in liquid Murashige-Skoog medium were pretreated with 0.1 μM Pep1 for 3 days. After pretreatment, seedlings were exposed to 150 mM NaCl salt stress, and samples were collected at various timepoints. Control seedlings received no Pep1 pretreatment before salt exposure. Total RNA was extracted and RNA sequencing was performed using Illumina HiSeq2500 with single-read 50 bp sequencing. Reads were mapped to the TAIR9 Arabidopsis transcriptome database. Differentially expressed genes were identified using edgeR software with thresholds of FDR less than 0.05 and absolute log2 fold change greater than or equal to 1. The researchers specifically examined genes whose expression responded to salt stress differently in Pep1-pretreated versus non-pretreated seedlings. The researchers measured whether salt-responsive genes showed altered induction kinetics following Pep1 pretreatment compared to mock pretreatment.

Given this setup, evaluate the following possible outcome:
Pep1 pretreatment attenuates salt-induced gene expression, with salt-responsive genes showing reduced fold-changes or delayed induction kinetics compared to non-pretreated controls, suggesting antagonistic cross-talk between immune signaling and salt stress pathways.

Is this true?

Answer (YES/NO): NO